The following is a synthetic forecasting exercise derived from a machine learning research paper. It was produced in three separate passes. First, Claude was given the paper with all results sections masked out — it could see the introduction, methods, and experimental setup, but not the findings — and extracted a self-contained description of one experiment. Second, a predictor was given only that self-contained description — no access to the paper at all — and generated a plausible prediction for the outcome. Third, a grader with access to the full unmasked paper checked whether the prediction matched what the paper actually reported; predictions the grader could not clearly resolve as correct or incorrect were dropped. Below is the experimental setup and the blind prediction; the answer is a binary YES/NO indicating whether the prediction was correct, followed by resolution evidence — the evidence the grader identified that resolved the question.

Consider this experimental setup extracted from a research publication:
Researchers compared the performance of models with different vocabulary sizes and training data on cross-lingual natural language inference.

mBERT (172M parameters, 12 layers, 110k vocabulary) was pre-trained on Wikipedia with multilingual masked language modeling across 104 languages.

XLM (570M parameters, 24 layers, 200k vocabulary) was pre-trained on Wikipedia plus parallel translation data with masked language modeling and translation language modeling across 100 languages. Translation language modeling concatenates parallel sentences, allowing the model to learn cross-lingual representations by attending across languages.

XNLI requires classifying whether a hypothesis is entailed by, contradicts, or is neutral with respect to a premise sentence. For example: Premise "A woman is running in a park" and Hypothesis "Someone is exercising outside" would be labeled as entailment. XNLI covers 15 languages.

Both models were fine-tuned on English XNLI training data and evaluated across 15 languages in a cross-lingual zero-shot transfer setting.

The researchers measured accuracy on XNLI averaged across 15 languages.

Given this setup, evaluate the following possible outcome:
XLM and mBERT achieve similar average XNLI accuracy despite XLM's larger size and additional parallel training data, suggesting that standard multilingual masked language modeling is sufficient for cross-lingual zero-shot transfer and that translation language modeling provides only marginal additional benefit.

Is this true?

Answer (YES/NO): NO